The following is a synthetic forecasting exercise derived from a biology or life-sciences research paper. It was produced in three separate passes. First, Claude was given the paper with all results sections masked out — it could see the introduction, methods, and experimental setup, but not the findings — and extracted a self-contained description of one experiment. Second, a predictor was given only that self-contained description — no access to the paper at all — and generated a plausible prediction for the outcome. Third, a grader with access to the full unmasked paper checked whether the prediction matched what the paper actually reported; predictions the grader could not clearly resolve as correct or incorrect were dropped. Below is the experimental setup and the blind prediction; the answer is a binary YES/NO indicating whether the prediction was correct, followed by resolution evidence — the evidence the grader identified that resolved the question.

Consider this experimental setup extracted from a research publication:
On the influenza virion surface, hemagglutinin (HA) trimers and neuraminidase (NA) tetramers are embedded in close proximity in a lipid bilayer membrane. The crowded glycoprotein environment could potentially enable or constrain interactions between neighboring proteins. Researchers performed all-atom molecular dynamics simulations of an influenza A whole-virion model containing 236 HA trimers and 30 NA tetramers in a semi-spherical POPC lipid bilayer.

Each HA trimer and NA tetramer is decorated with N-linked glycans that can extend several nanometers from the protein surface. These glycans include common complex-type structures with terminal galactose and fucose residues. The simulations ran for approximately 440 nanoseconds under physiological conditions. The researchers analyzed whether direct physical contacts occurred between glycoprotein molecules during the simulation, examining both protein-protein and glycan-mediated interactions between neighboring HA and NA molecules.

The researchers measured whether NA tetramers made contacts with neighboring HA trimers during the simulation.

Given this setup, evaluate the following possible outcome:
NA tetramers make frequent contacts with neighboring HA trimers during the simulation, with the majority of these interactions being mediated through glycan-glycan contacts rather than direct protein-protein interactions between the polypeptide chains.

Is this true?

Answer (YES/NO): NO